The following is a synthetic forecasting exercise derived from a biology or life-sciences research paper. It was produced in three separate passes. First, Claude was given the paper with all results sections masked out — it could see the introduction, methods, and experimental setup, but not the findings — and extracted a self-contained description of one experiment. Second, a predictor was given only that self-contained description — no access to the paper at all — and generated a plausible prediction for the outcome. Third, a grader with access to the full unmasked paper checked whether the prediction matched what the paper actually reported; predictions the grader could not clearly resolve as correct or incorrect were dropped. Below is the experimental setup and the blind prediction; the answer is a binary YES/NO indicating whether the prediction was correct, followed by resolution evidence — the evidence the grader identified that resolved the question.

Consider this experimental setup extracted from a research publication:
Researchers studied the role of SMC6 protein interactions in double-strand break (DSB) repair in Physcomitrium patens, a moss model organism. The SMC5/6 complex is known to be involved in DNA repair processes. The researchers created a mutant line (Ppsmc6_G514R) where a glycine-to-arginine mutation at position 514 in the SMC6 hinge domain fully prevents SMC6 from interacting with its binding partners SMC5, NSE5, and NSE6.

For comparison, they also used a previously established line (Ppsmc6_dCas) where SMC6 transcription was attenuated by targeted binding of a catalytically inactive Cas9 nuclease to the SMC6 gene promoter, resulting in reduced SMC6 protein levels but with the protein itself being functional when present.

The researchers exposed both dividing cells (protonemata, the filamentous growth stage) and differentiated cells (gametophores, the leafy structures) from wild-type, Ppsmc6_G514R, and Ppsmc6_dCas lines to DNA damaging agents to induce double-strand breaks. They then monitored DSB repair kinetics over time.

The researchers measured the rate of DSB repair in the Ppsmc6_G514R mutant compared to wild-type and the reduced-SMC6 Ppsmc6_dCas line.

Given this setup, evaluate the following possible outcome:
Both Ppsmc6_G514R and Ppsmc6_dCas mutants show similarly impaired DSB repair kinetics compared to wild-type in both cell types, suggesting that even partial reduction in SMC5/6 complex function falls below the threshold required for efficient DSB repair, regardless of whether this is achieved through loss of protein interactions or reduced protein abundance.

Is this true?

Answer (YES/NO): NO